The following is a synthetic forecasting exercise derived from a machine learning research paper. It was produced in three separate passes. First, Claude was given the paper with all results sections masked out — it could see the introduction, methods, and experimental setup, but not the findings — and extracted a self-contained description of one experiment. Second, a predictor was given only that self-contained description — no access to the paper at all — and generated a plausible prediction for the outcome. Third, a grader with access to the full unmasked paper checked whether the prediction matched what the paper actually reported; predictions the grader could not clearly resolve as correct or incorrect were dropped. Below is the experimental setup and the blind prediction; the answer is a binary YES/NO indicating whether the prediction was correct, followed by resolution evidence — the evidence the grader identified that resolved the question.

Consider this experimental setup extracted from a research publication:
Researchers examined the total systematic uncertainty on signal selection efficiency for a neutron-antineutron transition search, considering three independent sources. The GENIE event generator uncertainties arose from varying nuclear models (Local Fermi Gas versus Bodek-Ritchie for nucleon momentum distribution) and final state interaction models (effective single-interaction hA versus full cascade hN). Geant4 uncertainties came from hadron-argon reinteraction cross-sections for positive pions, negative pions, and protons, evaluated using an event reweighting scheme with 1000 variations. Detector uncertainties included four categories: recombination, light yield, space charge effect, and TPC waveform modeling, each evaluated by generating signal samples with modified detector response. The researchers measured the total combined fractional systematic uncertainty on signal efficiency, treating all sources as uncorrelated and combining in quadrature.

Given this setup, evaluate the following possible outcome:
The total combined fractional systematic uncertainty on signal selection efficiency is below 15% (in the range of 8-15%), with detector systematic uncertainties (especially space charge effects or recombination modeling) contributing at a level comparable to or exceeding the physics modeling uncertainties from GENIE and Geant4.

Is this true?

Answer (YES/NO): NO